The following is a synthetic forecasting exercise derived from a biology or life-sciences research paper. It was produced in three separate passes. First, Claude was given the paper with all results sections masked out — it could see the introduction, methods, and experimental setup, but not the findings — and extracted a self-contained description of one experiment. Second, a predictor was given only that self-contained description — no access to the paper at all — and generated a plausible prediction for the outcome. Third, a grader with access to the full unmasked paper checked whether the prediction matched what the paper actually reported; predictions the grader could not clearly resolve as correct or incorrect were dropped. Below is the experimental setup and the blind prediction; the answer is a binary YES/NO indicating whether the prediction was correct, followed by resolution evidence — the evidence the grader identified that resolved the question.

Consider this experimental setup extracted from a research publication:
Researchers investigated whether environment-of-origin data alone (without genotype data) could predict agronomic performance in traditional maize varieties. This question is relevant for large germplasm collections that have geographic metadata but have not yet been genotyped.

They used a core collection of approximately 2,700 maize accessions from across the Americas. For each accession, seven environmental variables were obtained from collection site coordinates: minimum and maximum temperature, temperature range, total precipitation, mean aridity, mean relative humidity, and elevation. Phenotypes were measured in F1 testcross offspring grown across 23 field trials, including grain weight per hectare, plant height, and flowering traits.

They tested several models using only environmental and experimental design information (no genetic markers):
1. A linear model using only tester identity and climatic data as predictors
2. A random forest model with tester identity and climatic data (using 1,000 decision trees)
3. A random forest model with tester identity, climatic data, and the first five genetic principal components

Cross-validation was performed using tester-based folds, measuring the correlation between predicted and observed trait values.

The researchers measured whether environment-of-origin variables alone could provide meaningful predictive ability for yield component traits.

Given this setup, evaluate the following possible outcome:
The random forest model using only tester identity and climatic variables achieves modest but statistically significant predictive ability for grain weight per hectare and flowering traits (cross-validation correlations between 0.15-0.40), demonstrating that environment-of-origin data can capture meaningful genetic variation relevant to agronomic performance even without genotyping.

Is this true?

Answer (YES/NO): NO